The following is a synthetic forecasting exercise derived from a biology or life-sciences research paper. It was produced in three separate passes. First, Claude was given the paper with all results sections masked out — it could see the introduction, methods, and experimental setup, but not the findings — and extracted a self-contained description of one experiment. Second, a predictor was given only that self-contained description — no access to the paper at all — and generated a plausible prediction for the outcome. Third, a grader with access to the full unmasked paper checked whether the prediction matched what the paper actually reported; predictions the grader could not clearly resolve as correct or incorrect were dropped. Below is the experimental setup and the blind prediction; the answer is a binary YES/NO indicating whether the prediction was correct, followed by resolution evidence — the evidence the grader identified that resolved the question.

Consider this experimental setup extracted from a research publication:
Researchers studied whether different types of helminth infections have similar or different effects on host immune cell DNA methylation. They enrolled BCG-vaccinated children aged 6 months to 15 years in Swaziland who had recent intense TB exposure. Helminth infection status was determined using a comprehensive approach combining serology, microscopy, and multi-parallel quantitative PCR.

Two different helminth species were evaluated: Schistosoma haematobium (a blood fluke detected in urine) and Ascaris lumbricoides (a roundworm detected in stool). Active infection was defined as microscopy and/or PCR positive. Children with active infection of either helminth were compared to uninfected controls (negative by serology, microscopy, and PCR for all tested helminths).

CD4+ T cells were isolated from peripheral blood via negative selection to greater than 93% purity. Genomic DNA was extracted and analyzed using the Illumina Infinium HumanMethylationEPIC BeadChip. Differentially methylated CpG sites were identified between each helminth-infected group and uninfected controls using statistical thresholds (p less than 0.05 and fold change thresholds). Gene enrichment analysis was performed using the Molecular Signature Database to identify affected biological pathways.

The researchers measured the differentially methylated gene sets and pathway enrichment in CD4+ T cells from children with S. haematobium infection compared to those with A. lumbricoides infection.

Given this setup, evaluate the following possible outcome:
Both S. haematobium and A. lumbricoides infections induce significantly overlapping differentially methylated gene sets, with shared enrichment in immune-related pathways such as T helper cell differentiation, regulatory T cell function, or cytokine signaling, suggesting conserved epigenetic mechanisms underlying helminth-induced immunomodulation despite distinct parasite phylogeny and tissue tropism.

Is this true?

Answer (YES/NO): YES